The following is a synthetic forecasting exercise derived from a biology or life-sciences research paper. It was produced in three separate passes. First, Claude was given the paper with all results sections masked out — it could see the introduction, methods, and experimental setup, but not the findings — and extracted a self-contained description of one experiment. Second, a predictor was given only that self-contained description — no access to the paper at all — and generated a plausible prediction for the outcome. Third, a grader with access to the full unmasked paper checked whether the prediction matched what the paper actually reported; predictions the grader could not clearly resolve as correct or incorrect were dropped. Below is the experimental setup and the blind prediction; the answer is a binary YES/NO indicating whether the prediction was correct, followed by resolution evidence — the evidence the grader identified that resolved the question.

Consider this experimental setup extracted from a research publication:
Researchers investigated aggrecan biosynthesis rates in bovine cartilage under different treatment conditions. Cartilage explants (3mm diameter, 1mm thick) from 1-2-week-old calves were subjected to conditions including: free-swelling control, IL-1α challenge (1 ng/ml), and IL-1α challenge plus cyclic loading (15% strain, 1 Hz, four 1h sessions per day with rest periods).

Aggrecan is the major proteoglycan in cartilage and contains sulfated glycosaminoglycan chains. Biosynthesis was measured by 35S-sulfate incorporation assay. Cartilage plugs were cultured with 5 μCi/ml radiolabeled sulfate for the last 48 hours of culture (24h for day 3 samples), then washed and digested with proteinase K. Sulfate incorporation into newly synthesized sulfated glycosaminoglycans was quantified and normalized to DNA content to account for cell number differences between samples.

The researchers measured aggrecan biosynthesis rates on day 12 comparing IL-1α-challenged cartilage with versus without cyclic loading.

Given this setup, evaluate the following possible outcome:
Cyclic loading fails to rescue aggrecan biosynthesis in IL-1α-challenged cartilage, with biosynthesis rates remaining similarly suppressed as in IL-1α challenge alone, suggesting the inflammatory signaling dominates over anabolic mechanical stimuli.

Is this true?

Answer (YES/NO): NO